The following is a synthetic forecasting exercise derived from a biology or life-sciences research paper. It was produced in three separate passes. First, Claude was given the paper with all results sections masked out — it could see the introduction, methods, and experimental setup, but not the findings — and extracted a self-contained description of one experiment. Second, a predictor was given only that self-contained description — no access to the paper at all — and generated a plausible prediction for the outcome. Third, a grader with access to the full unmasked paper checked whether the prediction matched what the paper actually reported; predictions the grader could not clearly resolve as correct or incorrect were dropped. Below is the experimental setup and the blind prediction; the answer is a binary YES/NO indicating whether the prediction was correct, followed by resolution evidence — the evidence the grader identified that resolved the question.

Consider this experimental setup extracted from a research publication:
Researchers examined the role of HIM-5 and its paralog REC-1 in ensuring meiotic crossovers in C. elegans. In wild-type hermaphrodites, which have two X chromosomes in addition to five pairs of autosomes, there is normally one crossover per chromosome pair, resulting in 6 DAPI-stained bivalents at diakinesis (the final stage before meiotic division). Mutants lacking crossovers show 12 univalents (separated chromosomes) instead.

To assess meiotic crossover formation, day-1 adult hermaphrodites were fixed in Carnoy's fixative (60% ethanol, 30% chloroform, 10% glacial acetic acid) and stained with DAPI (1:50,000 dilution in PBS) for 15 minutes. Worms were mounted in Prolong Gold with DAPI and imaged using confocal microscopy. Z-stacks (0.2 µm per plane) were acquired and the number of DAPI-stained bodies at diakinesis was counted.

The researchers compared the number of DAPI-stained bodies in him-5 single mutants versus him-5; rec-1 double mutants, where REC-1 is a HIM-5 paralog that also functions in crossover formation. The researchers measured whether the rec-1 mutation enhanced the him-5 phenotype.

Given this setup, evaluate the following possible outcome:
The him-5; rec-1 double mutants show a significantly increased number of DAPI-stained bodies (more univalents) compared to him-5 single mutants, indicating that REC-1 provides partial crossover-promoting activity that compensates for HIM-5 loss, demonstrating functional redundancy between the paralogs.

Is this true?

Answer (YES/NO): YES